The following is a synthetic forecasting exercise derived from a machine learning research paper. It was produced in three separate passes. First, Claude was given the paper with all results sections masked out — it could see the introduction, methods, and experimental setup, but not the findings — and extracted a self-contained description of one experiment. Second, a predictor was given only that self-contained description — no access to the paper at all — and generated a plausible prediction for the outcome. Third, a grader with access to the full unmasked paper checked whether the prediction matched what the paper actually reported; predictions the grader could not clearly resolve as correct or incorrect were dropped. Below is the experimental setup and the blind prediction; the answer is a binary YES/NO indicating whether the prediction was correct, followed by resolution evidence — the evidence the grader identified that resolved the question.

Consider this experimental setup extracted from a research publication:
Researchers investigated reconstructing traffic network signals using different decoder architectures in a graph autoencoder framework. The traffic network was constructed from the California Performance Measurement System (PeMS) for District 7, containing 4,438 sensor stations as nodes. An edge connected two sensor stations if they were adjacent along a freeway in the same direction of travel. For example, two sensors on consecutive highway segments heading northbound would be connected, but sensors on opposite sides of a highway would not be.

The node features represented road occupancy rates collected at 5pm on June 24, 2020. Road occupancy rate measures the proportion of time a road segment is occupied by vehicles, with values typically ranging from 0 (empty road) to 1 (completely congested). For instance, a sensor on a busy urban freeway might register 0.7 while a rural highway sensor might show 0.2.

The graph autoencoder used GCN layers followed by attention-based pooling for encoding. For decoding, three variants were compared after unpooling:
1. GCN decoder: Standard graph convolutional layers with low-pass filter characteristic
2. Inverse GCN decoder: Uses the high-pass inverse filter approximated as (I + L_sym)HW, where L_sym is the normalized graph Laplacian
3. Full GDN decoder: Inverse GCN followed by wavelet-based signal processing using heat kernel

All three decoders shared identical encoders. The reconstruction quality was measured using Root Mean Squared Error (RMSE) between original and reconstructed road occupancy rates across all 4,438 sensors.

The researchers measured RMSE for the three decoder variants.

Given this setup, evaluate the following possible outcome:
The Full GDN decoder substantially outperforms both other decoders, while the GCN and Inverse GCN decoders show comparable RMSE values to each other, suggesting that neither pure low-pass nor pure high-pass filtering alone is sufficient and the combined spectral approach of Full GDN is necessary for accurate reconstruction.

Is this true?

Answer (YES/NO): NO